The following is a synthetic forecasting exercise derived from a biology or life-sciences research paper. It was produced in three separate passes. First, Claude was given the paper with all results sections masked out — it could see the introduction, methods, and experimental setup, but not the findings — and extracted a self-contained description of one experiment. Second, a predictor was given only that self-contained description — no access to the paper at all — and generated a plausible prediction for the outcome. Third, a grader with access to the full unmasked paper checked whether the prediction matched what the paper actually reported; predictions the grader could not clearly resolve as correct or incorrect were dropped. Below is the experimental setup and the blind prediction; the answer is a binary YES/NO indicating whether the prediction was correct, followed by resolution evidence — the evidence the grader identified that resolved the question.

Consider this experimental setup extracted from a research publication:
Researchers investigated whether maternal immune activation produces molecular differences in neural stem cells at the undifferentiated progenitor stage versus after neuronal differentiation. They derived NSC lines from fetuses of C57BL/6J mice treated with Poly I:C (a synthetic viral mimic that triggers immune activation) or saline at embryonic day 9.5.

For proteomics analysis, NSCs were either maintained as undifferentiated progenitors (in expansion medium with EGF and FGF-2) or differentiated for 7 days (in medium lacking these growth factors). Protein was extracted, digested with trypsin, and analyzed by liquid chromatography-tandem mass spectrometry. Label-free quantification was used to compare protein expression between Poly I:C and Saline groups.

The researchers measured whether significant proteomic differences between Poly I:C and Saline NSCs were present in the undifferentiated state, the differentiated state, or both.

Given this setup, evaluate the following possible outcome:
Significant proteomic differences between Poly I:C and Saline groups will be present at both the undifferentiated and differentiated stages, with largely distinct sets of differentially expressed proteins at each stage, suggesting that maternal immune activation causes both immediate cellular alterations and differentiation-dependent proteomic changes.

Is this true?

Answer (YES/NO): NO